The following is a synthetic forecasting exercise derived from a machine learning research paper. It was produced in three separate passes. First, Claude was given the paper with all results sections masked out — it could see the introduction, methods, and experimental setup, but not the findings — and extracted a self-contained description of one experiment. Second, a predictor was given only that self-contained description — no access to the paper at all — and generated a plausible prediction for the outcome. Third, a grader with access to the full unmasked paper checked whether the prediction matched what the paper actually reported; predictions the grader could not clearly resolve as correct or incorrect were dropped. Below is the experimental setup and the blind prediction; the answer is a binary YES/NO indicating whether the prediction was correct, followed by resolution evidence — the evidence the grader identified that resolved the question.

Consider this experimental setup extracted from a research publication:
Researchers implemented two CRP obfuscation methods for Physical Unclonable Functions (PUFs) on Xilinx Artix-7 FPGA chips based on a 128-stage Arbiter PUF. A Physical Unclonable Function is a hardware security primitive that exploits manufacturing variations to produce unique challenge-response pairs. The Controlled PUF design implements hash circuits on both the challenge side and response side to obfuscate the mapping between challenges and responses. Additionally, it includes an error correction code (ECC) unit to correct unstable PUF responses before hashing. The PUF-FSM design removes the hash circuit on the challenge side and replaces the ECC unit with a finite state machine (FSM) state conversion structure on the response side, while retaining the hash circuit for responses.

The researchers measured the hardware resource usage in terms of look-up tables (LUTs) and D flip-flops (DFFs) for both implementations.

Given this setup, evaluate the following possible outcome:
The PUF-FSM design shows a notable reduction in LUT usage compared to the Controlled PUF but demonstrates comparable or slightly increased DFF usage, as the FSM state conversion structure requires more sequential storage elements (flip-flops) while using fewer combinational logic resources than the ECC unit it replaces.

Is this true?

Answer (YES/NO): NO